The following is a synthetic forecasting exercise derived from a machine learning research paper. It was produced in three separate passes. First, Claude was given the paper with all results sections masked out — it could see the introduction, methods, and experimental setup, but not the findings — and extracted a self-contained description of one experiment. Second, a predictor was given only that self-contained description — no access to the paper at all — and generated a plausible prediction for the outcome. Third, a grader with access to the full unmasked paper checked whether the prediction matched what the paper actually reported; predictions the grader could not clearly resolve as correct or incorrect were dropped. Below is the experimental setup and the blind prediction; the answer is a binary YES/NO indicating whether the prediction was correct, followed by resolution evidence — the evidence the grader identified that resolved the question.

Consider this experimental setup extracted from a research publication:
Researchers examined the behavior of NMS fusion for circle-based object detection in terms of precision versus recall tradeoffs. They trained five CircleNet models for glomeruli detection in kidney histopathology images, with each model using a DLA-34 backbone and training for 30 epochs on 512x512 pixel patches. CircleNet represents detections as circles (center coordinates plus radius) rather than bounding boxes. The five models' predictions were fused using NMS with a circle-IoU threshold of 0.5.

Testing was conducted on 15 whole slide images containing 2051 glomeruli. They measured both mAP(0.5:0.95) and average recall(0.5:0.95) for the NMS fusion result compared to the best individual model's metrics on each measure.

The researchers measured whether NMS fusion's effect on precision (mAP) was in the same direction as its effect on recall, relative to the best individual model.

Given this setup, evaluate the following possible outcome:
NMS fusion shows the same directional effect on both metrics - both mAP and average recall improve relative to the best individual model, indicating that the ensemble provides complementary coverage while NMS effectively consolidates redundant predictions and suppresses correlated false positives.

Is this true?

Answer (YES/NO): NO